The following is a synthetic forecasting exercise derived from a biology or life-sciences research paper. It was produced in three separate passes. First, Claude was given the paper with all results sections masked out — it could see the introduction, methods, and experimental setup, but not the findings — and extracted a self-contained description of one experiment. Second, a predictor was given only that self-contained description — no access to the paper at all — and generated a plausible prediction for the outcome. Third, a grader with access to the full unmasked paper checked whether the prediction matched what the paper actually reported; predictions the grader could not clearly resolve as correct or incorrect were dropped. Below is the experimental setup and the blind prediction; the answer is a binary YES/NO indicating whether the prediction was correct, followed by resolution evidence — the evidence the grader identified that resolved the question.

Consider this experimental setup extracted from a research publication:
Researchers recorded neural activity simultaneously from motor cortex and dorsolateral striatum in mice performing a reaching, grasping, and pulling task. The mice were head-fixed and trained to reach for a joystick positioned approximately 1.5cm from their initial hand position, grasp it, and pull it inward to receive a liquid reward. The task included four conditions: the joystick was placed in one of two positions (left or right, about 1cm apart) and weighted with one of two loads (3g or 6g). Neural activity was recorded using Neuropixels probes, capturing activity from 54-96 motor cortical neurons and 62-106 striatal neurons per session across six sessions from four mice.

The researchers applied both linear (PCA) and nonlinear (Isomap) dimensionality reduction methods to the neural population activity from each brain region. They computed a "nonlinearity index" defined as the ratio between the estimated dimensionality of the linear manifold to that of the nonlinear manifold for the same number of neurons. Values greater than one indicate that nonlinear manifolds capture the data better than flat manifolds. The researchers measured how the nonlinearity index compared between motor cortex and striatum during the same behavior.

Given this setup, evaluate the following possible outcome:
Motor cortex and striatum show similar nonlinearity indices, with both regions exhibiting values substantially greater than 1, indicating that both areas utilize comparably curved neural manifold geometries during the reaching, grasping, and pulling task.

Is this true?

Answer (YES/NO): NO